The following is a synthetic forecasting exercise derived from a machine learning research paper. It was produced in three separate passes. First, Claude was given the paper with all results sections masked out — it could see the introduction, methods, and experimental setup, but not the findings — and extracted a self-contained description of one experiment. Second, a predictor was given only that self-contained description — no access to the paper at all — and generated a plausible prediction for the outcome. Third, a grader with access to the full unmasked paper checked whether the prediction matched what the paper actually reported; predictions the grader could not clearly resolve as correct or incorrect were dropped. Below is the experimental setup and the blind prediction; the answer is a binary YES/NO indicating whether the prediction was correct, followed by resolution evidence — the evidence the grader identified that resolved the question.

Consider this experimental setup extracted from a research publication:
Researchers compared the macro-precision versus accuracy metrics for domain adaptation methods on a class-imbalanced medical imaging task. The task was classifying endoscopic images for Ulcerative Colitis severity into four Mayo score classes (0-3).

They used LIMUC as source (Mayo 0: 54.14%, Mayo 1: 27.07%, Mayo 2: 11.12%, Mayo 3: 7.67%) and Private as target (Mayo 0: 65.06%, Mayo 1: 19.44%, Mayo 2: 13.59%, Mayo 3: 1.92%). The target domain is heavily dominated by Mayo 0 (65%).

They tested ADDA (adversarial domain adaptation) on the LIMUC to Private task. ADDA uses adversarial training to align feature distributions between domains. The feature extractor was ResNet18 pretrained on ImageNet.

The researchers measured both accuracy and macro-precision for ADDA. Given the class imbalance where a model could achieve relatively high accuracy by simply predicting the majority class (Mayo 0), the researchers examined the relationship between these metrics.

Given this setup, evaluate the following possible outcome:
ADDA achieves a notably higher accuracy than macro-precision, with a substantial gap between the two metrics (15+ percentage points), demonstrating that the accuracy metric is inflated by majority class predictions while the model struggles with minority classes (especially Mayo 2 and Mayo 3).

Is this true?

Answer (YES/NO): NO